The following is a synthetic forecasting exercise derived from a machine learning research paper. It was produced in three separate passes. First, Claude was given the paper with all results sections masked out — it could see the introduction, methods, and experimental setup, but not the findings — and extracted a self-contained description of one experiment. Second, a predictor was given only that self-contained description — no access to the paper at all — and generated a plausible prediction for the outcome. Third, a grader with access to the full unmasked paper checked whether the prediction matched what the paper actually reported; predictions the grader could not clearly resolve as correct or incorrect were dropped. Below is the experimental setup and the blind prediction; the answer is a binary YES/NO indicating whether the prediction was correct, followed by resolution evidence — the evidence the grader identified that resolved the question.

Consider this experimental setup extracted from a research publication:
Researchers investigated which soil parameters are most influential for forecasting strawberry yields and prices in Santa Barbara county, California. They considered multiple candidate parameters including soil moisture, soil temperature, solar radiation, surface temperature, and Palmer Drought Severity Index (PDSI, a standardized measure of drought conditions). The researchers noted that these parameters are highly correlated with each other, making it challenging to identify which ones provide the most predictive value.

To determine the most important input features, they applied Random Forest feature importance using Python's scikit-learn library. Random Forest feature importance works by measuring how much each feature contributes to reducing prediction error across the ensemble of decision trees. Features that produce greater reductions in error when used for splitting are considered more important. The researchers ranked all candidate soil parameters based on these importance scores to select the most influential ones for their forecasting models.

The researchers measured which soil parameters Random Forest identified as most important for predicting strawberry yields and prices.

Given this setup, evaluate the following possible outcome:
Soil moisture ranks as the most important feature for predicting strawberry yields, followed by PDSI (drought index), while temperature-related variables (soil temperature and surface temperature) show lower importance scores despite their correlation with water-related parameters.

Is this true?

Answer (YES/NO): NO